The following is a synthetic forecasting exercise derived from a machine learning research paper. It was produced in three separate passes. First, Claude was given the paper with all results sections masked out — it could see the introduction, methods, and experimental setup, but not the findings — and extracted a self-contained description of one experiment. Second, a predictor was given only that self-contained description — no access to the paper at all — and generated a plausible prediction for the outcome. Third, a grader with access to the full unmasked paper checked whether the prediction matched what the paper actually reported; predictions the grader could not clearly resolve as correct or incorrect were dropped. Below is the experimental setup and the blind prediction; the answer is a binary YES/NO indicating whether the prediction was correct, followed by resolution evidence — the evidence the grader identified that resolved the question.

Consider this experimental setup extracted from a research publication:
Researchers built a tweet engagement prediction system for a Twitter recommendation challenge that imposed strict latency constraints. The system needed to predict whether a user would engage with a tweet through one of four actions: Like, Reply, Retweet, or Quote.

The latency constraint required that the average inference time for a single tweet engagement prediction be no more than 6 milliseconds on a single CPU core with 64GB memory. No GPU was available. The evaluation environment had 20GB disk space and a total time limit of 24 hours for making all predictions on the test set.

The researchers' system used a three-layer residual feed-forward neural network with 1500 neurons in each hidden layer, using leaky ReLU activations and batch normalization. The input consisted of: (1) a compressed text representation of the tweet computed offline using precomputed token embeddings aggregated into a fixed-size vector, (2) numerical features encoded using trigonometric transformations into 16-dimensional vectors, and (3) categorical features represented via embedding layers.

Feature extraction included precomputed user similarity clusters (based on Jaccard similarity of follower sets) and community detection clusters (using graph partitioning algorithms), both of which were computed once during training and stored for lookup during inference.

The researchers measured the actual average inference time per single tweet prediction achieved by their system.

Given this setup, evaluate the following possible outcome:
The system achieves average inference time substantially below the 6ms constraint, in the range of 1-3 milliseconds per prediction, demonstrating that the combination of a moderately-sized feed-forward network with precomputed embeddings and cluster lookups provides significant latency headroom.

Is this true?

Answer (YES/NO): NO